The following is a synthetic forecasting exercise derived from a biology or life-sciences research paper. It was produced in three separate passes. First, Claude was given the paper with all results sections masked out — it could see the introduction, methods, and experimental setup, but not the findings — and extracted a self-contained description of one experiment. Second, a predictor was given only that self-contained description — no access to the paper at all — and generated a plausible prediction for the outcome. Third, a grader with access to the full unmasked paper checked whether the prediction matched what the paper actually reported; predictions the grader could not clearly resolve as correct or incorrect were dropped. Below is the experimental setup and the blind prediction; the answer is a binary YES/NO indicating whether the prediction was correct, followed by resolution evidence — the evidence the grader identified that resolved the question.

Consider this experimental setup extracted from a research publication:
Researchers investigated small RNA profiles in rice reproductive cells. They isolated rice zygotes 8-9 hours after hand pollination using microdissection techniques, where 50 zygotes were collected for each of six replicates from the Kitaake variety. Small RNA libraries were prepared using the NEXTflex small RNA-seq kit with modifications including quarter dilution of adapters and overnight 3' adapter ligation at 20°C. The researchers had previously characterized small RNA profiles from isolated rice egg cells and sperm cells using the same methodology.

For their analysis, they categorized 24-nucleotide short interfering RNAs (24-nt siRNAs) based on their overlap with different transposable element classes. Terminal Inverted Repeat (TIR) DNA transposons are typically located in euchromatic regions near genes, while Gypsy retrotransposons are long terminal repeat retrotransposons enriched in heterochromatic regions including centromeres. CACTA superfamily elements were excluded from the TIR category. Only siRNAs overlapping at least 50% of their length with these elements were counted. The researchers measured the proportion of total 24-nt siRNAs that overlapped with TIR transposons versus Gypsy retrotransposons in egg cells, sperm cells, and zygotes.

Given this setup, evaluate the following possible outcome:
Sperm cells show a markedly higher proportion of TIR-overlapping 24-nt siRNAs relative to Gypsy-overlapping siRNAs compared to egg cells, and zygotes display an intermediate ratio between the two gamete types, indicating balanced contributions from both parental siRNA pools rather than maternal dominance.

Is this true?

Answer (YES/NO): NO